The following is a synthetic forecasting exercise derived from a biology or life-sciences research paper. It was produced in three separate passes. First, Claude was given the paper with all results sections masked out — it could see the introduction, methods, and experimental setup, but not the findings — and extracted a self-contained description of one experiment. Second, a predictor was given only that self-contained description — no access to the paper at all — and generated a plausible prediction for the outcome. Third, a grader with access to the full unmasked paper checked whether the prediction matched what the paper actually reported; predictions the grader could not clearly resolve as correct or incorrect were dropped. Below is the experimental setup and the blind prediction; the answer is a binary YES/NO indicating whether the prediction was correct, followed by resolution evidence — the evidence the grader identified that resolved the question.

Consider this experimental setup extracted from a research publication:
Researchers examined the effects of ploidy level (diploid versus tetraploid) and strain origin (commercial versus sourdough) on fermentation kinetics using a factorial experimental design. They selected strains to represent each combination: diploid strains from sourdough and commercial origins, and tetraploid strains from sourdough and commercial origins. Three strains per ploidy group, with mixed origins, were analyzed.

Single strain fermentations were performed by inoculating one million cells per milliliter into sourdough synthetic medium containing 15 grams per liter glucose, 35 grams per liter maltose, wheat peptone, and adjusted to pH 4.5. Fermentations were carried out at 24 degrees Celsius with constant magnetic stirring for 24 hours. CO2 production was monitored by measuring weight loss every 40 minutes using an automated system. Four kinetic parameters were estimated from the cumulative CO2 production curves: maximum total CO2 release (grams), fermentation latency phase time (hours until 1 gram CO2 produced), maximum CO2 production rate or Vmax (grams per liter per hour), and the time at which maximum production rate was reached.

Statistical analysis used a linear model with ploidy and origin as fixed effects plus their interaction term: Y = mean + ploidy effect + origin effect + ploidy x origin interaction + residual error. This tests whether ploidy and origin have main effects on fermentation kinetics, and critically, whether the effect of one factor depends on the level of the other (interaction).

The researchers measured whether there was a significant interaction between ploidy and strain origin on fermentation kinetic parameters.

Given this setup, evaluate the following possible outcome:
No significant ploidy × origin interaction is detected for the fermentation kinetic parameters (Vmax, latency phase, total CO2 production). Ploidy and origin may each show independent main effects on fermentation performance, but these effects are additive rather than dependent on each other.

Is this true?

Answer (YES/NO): YES